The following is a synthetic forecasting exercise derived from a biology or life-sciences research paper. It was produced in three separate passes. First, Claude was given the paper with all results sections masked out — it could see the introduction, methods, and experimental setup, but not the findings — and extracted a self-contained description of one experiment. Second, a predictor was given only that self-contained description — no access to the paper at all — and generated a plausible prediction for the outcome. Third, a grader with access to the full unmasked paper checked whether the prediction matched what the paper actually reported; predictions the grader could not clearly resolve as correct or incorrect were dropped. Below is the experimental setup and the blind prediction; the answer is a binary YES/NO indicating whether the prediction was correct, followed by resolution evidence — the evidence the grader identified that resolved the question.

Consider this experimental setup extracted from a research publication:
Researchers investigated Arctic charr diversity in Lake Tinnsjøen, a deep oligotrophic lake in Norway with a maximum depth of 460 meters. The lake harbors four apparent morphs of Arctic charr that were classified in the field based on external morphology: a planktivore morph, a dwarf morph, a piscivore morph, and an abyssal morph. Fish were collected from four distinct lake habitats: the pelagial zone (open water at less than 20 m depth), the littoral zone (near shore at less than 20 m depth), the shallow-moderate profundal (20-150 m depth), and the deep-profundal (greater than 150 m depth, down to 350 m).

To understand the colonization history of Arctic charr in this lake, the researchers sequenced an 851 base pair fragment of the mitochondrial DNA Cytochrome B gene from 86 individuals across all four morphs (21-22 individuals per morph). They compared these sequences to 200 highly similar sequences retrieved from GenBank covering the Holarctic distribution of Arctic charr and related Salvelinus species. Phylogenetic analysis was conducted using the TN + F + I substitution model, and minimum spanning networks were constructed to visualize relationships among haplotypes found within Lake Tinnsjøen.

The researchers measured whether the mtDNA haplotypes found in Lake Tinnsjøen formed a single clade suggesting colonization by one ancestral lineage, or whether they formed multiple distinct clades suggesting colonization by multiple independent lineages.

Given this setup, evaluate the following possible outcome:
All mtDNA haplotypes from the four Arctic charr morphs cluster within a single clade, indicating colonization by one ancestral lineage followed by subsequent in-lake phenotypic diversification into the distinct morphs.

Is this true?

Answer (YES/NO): YES